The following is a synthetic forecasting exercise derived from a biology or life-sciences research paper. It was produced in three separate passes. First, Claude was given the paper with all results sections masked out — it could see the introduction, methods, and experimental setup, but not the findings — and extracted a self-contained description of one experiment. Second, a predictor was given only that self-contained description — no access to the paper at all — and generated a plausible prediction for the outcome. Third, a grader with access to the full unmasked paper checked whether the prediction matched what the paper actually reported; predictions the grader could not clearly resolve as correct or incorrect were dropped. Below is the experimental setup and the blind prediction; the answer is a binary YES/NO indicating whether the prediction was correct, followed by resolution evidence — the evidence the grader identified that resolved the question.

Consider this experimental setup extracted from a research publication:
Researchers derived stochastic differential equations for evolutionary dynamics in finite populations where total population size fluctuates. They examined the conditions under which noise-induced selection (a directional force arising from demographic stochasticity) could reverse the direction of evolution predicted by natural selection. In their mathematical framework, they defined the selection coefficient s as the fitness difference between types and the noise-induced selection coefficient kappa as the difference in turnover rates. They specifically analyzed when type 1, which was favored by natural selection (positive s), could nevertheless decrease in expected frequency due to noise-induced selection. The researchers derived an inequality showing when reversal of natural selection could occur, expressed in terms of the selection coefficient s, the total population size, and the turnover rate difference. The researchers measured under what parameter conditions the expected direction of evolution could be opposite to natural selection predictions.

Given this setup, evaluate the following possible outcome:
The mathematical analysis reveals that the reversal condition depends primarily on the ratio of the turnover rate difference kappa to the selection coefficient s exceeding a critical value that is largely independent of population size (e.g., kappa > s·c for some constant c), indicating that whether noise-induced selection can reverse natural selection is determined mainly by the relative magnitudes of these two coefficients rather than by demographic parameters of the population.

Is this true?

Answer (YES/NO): NO